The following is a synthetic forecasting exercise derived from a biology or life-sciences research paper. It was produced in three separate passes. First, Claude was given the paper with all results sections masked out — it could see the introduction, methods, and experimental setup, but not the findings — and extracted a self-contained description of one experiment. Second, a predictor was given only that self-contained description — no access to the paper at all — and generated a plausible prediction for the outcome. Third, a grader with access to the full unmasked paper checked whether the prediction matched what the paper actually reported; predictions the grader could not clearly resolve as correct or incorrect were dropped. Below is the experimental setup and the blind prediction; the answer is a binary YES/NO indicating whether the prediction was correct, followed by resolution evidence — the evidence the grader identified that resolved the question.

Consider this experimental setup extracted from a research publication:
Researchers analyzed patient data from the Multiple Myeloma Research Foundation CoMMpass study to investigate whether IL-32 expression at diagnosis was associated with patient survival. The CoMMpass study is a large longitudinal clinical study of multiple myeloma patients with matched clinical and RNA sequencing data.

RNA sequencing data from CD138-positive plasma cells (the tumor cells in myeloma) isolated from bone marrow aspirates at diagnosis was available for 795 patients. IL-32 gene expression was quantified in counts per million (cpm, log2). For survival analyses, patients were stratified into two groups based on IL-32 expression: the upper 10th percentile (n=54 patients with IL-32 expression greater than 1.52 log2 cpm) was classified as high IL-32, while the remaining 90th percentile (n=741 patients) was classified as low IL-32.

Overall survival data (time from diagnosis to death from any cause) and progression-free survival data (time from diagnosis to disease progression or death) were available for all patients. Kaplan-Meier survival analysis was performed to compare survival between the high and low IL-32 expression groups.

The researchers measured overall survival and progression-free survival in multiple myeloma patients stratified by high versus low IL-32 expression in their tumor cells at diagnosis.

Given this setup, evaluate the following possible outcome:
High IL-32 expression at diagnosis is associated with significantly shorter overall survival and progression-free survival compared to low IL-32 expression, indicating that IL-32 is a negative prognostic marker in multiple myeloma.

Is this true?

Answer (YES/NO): YES